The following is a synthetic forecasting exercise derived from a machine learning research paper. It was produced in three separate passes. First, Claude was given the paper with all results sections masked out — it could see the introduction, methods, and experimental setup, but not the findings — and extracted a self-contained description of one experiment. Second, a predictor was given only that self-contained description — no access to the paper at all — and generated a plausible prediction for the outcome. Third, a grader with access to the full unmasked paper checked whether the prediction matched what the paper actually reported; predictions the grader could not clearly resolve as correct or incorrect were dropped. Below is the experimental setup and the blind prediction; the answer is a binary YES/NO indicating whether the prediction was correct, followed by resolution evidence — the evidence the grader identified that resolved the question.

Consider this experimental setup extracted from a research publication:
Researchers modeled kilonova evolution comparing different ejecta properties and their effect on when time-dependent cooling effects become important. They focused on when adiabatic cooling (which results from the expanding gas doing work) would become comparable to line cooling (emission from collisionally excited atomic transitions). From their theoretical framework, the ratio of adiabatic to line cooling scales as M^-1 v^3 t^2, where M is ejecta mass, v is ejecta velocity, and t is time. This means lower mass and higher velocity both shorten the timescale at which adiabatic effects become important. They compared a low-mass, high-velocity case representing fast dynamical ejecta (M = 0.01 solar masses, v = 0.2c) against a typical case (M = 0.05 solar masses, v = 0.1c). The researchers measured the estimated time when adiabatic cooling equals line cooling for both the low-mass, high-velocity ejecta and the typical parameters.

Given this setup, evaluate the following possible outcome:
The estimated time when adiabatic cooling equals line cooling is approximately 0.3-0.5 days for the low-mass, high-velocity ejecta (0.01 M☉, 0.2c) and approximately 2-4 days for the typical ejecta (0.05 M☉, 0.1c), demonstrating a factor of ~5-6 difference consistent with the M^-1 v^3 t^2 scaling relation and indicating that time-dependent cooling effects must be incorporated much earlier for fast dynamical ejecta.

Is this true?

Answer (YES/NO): NO